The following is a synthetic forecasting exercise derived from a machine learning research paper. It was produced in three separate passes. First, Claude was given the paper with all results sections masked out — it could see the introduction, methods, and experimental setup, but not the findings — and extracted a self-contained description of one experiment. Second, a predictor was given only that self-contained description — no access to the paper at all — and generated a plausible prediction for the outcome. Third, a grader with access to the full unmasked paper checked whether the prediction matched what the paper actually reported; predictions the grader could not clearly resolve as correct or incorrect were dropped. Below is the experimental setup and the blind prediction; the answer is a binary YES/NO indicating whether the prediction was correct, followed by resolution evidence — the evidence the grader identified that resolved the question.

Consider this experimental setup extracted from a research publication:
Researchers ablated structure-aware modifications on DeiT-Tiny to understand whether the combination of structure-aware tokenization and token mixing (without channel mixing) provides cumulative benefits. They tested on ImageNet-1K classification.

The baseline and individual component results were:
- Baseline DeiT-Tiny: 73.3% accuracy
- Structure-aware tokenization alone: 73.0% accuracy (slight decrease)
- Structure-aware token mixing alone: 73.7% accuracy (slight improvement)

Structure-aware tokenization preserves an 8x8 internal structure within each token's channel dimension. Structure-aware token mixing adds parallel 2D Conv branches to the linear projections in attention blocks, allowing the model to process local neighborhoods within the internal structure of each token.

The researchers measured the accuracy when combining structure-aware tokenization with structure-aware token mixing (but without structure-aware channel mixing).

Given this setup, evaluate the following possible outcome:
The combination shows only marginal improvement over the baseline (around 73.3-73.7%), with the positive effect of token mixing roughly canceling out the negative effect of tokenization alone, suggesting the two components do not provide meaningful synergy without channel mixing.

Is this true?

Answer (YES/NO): NO